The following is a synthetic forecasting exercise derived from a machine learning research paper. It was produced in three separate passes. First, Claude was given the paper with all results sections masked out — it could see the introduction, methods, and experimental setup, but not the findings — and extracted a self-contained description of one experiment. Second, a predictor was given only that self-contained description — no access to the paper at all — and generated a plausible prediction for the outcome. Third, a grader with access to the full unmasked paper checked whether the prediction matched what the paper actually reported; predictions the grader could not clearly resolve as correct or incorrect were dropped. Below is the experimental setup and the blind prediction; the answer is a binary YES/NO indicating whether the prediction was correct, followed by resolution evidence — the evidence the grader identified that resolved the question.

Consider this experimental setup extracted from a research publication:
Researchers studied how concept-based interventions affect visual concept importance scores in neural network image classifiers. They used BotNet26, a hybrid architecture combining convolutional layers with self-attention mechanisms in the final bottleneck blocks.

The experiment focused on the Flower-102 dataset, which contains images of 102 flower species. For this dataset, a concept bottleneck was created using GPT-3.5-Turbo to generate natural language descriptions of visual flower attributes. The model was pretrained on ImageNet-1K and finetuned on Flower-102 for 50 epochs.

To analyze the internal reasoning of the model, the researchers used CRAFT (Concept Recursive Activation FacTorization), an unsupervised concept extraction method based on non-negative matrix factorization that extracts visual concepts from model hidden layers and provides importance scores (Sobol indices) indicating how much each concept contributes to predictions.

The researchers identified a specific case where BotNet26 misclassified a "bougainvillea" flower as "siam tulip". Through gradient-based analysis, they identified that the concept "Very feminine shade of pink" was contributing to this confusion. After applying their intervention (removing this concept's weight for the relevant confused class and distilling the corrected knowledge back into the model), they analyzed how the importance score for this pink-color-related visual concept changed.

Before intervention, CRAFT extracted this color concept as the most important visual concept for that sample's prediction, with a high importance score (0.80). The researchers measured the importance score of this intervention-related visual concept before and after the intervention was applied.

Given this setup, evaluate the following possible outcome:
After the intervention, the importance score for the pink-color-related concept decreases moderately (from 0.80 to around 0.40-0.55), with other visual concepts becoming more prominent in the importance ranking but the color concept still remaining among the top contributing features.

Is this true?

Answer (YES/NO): NO